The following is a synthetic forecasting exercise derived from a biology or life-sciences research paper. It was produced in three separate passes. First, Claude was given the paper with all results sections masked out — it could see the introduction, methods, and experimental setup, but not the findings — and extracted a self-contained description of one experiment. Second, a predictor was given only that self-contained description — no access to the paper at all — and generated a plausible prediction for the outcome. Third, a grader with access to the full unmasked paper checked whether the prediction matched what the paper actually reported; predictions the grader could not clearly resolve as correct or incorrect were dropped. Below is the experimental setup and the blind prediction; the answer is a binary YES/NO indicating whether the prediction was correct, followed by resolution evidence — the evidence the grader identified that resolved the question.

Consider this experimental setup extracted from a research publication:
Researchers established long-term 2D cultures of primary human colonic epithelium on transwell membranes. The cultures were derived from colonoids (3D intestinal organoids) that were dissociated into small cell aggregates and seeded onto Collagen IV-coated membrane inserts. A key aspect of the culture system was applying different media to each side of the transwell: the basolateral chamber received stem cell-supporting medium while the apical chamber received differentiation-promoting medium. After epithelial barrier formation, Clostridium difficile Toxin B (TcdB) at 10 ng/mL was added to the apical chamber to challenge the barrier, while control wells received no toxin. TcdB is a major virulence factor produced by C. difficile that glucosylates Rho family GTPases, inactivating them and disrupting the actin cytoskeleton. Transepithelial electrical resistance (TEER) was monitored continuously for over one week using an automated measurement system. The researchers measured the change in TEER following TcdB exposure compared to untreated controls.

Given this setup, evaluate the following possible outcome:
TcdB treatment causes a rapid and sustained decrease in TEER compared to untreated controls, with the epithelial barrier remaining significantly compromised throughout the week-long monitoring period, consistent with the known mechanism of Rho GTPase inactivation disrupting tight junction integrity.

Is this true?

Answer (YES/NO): NO